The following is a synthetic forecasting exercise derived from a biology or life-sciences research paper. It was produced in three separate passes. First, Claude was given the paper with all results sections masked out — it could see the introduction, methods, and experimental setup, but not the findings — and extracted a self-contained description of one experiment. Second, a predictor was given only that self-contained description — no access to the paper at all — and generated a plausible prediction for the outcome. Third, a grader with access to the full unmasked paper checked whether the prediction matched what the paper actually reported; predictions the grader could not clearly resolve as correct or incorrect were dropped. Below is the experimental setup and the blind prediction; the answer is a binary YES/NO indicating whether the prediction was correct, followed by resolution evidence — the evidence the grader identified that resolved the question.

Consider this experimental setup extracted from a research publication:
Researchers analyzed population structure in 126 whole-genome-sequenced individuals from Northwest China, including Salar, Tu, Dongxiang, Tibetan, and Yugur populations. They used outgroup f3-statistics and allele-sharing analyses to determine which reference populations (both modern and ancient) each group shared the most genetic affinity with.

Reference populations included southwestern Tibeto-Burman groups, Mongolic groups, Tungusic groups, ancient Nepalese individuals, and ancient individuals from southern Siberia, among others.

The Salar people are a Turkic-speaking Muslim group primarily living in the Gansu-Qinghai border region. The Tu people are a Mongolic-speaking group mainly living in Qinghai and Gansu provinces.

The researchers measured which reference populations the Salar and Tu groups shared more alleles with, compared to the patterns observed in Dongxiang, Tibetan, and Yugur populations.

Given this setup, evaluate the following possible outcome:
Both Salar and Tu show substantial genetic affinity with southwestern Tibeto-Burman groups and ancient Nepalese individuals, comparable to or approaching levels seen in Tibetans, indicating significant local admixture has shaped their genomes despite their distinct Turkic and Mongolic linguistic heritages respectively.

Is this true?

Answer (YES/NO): NO